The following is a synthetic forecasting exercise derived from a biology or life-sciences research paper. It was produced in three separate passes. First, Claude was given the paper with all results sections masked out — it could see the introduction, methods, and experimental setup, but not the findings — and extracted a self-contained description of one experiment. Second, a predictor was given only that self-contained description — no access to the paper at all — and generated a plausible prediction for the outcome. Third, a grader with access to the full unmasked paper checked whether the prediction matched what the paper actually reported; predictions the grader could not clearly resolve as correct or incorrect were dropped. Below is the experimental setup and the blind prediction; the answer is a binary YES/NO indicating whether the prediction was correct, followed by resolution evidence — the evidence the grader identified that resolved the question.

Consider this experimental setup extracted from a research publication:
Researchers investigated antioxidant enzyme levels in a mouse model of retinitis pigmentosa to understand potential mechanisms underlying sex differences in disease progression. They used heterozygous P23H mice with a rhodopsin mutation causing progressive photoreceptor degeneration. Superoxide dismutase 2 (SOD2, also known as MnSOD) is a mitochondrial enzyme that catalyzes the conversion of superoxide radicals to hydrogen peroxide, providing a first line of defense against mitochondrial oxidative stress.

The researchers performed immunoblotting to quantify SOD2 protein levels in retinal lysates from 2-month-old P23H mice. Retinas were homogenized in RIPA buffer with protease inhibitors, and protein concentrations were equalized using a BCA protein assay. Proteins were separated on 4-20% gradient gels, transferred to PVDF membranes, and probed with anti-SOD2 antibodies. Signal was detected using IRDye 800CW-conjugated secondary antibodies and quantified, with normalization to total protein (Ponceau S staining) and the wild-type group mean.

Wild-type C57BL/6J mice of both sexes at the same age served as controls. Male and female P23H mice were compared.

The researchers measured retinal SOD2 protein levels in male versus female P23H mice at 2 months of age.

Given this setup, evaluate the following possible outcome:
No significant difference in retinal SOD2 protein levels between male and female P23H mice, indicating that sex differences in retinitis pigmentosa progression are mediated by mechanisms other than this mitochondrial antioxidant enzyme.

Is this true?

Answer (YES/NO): YES